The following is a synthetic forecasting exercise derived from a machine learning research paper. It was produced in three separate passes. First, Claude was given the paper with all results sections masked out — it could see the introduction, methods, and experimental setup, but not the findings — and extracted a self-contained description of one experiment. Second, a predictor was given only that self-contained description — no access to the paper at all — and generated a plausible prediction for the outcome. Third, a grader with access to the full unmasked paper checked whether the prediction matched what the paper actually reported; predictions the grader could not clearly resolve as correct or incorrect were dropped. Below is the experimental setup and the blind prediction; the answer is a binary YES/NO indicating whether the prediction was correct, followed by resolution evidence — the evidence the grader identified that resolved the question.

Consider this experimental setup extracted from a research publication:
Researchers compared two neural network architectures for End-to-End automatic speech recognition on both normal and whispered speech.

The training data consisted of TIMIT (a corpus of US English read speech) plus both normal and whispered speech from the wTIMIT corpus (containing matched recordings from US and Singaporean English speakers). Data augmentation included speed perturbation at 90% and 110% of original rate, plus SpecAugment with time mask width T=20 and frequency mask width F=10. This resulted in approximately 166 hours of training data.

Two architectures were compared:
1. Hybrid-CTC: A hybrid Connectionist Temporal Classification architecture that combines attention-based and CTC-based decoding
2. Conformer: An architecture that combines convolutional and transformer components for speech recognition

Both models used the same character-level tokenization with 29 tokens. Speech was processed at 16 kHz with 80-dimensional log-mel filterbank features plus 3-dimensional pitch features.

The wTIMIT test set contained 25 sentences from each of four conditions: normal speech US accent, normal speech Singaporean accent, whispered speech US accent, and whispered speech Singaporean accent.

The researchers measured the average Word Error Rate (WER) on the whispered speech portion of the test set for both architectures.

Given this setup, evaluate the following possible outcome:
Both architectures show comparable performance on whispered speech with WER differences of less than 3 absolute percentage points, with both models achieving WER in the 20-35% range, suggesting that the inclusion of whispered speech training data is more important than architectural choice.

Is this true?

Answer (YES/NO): NO